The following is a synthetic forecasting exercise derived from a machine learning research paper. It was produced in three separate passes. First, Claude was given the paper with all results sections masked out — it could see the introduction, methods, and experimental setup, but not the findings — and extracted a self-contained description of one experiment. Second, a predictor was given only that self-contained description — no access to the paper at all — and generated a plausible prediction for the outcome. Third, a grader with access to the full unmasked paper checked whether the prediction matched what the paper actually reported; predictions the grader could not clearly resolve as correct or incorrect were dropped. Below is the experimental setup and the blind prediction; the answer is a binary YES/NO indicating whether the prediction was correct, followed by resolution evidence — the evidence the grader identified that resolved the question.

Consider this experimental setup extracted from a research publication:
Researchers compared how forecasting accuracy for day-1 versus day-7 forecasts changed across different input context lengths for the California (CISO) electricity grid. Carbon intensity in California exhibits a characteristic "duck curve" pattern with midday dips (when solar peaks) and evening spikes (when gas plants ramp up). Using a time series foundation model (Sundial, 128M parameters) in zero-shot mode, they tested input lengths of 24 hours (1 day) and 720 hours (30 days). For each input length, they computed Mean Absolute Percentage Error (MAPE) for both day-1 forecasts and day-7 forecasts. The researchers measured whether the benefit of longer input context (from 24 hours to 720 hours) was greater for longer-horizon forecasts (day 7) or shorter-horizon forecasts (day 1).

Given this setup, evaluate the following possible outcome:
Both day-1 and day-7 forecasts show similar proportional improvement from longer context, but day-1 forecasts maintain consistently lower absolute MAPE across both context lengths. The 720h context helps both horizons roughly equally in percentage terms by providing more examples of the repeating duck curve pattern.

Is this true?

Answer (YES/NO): YES